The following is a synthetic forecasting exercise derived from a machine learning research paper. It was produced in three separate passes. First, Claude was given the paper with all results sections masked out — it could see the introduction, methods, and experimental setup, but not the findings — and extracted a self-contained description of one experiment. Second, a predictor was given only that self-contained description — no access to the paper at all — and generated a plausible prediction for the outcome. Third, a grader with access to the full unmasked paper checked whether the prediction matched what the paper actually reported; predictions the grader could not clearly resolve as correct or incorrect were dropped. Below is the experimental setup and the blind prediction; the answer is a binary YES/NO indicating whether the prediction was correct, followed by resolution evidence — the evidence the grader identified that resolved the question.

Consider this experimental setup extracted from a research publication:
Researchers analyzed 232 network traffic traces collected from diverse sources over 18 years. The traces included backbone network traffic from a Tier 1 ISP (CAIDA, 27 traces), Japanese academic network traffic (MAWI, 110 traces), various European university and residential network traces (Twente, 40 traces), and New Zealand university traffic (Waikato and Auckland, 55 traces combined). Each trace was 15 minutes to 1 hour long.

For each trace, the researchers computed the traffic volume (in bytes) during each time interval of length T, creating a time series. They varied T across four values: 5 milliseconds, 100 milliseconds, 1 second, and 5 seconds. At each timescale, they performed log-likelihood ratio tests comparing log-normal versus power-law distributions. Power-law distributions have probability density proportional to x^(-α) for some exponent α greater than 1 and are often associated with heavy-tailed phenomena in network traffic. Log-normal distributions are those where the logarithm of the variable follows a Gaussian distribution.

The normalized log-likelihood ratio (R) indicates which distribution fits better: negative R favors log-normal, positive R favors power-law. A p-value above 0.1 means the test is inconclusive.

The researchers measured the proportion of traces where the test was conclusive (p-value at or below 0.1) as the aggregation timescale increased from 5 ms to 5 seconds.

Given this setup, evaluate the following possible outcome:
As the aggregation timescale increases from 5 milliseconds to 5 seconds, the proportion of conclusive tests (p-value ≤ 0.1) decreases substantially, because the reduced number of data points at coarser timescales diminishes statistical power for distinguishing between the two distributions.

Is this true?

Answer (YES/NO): NO